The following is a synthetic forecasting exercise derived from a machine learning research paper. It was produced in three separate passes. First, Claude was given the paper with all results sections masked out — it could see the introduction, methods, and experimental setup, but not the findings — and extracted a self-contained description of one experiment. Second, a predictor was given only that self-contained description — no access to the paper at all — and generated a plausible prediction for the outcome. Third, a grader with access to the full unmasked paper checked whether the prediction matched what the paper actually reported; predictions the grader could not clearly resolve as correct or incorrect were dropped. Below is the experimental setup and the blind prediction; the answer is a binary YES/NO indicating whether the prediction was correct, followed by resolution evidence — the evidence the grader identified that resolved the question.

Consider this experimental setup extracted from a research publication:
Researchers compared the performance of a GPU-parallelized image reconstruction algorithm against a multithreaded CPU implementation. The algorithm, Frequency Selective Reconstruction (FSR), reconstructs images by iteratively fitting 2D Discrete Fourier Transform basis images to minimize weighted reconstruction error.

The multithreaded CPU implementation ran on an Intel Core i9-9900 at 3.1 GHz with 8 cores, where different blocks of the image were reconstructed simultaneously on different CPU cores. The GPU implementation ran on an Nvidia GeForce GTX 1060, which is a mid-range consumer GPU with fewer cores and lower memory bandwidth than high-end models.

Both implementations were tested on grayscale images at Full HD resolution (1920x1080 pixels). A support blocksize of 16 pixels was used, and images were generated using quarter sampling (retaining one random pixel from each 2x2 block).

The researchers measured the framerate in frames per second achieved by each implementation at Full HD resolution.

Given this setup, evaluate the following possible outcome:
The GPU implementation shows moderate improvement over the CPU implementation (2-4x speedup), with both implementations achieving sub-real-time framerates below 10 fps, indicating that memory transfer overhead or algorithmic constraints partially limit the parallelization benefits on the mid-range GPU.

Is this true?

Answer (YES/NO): YES